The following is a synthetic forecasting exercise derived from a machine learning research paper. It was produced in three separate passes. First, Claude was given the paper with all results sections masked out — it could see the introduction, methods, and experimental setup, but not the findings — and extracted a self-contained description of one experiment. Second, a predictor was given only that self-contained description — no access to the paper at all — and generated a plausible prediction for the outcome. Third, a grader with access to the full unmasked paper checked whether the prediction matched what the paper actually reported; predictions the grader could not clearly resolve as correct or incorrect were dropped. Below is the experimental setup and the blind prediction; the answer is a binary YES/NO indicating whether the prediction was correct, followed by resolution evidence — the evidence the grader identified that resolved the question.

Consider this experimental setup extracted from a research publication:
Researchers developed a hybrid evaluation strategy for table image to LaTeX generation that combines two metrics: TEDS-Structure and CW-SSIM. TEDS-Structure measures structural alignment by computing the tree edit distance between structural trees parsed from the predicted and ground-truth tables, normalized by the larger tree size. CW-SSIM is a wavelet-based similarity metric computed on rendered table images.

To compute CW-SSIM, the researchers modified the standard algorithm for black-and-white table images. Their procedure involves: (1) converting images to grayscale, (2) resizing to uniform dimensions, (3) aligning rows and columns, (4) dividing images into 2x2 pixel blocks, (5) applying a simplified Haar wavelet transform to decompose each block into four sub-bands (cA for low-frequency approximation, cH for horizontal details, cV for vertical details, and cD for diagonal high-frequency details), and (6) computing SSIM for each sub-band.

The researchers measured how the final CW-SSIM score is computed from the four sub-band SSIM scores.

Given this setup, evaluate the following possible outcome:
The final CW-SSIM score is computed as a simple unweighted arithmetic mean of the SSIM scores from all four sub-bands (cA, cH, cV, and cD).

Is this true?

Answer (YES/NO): YES